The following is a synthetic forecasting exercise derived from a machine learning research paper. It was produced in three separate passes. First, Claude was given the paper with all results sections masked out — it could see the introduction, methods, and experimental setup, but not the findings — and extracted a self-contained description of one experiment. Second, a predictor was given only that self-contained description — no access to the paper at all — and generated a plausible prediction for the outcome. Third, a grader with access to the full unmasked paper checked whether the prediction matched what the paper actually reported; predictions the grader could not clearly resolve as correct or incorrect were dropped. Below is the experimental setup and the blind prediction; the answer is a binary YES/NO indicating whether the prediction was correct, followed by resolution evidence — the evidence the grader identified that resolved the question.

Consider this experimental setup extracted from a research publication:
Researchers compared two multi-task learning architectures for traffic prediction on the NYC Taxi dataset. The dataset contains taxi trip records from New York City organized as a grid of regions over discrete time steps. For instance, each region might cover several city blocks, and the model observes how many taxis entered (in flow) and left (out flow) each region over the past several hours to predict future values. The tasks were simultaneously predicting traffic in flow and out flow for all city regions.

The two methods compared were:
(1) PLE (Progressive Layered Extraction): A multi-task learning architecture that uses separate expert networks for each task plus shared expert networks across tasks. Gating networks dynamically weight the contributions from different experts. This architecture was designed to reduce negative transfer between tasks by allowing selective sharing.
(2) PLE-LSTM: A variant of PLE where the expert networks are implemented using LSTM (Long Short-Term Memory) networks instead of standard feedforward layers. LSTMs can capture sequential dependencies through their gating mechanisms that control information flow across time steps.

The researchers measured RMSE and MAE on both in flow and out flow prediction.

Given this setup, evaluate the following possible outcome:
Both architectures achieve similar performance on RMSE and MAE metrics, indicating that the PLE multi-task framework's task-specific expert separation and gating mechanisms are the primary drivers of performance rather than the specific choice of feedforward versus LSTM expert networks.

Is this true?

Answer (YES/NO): NO